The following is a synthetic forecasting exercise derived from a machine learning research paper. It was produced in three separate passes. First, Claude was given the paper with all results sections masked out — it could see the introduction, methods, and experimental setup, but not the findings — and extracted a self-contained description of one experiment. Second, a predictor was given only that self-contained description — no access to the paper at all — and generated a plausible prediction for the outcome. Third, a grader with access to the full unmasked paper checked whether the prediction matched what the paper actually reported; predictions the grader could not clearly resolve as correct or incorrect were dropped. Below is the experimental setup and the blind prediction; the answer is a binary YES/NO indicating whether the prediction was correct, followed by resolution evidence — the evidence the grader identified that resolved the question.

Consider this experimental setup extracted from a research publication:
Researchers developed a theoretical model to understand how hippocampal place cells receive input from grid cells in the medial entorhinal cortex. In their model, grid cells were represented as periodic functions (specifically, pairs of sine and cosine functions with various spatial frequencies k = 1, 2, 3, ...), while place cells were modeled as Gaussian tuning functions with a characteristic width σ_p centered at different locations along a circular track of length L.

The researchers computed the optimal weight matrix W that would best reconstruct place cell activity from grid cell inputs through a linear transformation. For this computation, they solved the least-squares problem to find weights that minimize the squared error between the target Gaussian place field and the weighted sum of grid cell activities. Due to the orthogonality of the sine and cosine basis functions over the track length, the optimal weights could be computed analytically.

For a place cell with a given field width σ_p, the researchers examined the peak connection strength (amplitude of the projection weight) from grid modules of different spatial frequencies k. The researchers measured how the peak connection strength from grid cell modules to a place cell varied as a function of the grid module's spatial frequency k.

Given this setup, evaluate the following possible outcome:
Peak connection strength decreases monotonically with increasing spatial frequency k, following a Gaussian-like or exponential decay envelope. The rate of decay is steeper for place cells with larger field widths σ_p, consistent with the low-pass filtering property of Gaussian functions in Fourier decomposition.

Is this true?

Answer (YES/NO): YES